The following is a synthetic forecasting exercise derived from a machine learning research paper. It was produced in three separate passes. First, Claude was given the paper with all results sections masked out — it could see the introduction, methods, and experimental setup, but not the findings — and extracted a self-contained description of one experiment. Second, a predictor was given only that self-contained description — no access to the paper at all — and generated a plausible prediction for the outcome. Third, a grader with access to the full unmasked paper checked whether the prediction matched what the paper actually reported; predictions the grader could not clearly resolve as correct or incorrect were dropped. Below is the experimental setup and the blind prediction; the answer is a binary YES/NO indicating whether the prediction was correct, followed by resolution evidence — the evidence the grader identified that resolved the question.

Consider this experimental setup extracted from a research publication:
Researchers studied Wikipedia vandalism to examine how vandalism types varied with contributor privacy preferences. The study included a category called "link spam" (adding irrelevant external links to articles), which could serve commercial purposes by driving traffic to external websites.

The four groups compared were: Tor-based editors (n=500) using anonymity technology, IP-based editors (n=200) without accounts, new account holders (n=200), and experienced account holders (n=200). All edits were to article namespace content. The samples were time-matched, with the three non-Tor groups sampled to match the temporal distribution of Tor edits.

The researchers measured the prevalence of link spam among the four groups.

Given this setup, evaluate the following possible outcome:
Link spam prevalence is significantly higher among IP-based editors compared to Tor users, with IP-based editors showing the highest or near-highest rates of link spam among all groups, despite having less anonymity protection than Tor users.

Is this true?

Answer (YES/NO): NO